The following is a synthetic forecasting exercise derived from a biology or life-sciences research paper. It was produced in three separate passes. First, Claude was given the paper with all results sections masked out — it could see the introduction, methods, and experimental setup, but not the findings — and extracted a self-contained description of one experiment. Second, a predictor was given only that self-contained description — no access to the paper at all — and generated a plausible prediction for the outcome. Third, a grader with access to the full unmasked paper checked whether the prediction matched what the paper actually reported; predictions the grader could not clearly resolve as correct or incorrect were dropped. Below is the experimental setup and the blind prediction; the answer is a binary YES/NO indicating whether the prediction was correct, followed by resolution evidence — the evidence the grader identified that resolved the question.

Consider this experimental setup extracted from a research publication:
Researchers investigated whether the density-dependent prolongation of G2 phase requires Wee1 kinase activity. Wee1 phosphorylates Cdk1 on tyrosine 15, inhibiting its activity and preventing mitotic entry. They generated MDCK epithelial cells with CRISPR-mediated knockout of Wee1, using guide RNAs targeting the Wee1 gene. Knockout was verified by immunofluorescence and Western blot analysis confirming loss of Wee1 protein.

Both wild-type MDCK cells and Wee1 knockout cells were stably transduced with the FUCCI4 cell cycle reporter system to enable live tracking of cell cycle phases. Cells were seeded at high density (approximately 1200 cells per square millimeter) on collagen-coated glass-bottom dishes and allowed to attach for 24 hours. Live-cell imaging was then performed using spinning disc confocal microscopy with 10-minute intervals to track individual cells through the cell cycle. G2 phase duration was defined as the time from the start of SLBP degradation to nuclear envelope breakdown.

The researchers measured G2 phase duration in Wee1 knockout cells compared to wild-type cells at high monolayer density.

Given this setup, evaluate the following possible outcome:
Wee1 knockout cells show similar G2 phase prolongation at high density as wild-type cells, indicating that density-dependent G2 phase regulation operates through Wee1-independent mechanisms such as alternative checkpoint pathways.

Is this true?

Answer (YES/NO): NO